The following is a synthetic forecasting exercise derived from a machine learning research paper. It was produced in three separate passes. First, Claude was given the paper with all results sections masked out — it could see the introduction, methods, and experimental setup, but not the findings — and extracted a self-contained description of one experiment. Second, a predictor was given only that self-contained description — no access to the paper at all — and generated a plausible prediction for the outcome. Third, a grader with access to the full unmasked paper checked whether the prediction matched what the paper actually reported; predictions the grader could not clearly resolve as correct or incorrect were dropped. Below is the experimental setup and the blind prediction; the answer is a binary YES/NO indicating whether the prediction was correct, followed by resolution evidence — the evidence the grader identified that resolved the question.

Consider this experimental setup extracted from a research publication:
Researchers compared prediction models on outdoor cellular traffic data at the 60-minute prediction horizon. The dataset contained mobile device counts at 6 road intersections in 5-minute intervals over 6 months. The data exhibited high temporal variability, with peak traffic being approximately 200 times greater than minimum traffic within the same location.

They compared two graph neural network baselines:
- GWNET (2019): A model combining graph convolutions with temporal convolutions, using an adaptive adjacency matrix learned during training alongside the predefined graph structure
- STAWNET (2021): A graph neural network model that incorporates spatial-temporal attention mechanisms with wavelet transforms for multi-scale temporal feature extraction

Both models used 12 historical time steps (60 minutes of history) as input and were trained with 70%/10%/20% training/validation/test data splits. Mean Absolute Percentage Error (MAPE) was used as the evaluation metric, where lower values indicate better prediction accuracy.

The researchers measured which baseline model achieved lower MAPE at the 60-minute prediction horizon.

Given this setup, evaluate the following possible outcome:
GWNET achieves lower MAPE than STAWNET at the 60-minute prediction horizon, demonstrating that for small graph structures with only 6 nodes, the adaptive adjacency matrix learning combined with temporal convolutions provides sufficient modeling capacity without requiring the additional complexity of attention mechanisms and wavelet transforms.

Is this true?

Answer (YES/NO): NO